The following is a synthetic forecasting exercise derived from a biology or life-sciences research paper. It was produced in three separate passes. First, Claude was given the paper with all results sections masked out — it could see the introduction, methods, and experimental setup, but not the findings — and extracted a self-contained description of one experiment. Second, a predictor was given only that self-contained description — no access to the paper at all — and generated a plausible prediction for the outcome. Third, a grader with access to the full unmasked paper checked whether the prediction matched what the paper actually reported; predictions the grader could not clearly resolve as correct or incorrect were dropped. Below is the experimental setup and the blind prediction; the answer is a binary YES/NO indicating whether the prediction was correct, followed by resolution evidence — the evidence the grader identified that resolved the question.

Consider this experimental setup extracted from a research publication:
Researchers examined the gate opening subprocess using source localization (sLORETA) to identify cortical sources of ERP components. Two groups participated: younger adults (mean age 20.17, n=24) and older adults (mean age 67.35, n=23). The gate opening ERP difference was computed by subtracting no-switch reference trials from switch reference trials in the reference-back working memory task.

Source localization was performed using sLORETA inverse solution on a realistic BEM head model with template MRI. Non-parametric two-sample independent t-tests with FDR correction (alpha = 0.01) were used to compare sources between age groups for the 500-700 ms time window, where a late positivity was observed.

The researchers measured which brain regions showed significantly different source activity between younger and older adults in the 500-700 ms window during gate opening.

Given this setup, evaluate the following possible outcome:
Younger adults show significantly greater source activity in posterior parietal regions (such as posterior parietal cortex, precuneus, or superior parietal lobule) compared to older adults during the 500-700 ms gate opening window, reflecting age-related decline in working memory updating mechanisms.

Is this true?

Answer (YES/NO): NO